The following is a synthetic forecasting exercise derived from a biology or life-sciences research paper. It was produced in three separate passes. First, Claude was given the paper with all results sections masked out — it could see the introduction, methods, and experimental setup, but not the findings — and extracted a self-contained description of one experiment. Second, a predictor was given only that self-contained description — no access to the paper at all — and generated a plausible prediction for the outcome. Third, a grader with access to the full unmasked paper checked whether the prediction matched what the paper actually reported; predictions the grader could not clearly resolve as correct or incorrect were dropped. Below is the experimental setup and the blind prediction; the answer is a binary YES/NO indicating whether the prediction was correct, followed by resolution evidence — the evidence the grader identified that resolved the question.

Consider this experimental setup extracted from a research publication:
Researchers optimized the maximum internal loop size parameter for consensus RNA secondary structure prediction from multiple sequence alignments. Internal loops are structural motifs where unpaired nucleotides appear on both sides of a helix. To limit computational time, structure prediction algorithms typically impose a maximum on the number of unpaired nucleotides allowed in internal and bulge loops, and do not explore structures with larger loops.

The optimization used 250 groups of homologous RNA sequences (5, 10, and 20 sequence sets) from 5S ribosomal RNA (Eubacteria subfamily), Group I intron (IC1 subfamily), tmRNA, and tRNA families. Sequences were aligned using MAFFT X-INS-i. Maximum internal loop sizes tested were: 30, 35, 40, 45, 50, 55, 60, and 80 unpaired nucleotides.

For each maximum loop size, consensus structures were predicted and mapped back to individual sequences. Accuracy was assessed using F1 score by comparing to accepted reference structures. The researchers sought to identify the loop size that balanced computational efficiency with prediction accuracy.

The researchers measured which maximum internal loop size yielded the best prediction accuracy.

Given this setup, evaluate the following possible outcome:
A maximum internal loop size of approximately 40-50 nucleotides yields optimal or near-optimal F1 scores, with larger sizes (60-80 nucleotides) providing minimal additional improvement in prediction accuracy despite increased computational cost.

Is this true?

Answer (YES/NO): YES